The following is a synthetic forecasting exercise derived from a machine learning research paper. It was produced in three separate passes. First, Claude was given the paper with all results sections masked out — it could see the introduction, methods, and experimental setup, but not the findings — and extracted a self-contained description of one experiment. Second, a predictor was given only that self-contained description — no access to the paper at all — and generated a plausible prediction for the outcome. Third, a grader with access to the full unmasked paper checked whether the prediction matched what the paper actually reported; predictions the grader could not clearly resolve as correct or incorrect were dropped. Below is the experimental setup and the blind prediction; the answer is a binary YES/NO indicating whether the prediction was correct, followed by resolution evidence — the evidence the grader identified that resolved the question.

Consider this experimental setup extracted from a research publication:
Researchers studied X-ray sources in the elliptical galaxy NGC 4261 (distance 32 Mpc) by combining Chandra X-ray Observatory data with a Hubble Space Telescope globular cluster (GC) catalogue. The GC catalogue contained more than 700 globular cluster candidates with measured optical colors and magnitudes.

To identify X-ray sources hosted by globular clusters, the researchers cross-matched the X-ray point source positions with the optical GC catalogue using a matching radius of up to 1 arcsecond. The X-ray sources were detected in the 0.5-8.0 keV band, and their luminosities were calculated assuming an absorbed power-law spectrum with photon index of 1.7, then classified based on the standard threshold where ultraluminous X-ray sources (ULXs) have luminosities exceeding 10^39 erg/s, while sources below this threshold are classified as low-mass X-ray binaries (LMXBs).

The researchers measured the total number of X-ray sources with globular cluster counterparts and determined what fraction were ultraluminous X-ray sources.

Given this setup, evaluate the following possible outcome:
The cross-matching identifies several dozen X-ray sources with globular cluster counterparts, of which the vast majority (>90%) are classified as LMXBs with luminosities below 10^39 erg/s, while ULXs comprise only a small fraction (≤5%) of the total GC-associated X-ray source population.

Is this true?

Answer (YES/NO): NO